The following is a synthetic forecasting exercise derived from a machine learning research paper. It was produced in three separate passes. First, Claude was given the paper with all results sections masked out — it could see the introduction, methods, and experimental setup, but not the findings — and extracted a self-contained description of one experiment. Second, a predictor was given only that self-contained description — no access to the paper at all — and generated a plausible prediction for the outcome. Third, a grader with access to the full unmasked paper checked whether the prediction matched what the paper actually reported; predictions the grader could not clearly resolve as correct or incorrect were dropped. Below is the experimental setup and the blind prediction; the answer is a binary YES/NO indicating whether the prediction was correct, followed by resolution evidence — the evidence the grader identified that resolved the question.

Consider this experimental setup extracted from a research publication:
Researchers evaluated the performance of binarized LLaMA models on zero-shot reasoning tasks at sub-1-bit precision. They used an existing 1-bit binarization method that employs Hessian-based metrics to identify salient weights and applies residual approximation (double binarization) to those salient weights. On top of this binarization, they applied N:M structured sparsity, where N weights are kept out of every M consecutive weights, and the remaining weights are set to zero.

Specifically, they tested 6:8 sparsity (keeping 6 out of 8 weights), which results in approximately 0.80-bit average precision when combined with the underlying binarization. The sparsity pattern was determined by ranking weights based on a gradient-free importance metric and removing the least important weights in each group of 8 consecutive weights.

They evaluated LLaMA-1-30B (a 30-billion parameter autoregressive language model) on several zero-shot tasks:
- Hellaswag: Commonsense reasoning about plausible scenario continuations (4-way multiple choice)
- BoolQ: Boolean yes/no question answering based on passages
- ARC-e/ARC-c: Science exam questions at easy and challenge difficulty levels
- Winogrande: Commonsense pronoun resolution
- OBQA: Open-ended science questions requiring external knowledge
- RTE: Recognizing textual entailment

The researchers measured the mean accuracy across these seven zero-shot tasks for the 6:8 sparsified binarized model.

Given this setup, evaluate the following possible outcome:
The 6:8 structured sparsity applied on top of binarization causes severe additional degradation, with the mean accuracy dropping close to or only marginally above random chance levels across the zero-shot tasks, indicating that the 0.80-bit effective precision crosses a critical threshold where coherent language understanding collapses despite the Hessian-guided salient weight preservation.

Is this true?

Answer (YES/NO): NO